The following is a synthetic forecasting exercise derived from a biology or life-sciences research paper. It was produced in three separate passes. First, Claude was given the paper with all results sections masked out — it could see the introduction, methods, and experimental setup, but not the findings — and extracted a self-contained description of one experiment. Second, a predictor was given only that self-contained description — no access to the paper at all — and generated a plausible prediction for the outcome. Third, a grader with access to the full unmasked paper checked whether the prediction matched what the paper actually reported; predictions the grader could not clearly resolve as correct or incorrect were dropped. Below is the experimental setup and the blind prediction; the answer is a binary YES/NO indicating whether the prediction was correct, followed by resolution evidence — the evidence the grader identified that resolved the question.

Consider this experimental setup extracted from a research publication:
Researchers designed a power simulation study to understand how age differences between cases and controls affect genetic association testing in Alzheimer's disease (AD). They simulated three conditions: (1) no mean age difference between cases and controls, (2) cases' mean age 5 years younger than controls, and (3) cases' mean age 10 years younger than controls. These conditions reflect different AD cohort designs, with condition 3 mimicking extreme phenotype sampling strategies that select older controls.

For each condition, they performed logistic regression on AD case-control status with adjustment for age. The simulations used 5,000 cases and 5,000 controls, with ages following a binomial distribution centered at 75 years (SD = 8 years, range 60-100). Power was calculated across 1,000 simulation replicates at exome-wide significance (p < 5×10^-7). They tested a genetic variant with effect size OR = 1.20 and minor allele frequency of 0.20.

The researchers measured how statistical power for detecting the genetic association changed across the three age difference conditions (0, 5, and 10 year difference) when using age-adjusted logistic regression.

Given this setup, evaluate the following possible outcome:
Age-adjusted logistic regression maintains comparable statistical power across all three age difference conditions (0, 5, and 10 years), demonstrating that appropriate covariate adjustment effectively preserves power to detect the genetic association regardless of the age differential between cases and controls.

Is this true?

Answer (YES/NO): NO